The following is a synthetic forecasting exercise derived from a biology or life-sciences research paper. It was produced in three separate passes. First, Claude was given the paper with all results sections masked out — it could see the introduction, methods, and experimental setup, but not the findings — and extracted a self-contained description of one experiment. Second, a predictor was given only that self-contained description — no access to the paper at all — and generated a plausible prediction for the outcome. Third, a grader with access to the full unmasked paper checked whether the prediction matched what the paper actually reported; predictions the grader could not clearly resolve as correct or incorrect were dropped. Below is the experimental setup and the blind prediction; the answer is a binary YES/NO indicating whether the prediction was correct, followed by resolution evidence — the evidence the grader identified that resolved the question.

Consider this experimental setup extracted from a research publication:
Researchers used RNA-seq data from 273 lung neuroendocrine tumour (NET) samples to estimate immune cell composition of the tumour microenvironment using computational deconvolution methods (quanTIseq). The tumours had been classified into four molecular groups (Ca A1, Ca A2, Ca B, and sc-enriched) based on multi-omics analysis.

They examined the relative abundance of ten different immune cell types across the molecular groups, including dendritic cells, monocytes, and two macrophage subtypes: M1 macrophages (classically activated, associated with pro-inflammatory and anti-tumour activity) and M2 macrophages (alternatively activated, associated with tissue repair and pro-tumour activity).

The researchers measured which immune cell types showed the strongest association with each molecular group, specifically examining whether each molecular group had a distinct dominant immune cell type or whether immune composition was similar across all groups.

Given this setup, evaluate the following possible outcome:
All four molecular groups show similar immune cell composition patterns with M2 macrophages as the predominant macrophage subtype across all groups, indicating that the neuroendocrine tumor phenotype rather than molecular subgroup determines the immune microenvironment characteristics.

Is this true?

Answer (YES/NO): NO